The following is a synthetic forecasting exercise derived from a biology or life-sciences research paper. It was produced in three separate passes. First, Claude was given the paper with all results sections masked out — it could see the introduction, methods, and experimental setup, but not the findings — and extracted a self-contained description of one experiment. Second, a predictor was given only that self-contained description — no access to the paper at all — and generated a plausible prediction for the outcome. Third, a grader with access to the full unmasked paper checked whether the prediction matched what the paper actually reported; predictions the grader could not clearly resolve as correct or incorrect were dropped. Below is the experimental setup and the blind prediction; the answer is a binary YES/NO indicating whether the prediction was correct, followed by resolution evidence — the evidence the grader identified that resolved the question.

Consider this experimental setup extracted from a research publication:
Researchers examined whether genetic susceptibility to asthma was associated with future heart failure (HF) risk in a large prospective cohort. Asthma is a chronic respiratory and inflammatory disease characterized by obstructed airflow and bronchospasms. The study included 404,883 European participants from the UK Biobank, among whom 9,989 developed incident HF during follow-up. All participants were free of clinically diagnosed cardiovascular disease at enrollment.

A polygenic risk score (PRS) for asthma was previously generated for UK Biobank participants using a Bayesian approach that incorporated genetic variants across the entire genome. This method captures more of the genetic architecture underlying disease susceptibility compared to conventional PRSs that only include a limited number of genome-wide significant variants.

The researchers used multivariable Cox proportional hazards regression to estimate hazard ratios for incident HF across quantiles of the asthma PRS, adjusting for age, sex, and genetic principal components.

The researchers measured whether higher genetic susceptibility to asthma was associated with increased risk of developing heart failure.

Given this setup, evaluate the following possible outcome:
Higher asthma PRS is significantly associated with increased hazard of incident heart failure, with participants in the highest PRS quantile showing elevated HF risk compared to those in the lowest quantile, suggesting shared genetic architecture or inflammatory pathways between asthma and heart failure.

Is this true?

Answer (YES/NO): YES